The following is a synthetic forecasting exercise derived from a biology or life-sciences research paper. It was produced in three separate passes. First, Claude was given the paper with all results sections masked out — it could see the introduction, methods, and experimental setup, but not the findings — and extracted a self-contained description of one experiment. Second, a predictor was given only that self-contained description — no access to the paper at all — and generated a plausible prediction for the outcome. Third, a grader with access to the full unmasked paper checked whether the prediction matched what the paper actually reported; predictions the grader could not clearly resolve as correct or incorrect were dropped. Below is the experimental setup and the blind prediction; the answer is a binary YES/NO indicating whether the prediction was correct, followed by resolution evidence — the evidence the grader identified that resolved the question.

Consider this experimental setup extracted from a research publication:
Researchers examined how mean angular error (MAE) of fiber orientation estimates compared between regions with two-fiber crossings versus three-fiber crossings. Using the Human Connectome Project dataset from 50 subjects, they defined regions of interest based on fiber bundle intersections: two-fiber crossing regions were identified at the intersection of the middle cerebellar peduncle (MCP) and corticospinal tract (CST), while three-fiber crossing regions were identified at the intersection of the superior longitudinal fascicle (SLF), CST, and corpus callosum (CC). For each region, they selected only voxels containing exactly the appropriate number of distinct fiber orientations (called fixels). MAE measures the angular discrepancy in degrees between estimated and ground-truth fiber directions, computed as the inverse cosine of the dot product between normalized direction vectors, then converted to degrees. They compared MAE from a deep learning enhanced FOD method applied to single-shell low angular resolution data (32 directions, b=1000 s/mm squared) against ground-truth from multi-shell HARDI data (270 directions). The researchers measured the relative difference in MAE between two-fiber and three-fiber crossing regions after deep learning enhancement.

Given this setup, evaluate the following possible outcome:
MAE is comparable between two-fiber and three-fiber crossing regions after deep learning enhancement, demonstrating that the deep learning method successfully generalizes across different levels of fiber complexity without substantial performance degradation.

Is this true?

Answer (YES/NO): NO